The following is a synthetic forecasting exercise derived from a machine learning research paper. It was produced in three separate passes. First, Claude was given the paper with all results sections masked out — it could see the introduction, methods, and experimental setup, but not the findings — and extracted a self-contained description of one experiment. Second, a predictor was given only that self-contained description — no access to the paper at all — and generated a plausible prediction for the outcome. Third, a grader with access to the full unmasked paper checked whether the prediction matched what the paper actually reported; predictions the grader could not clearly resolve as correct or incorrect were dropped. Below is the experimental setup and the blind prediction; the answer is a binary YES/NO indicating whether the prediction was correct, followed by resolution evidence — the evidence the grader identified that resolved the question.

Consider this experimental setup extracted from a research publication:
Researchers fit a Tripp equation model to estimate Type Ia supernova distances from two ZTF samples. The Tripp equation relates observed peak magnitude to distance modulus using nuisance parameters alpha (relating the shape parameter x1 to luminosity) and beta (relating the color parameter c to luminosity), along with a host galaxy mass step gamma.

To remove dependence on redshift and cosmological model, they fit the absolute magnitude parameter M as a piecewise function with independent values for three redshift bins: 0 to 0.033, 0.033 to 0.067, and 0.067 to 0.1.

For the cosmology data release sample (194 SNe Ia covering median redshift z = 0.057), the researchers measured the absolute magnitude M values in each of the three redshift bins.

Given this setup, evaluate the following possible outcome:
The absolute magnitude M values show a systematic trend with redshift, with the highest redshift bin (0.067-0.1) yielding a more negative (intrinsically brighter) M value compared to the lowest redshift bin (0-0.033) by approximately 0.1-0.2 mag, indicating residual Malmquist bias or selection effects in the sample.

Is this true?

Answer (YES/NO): YES